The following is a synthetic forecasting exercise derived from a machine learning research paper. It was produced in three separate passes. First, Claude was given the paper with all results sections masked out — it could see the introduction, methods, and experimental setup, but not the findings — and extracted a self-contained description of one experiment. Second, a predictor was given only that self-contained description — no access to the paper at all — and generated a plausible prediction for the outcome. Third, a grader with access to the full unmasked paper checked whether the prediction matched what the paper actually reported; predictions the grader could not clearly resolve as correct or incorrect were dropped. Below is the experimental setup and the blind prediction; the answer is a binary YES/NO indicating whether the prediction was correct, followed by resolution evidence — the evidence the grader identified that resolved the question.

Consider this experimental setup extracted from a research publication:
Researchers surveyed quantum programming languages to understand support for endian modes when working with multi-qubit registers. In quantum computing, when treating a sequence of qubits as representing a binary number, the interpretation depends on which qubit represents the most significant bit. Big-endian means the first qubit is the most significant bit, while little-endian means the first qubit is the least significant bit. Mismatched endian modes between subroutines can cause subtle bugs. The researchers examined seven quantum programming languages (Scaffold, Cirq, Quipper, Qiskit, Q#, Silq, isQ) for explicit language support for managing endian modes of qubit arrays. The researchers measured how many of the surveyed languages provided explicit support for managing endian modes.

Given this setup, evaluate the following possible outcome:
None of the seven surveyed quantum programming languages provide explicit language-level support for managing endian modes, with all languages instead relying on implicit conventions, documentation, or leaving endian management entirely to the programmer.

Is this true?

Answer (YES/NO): NO